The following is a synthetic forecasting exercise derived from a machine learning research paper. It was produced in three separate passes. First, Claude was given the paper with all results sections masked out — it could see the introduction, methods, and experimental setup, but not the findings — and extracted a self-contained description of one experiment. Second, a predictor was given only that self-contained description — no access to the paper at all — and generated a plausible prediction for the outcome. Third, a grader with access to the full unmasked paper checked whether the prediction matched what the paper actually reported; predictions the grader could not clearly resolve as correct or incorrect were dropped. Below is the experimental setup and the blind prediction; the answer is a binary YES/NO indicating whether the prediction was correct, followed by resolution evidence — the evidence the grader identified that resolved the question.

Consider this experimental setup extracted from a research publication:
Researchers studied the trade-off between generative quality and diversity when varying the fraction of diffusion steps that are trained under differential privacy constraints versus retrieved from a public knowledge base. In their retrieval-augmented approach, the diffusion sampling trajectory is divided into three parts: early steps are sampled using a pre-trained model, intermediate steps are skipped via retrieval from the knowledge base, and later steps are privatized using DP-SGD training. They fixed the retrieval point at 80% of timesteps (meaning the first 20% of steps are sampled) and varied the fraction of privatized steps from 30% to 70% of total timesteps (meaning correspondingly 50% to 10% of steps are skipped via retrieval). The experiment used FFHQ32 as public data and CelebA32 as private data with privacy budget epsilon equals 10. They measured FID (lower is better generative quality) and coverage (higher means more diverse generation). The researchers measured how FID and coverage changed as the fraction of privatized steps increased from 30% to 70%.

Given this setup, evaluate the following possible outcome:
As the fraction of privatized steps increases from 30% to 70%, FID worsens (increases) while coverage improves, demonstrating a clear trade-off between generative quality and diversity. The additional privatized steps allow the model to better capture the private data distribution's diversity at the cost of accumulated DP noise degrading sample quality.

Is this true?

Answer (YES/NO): YES